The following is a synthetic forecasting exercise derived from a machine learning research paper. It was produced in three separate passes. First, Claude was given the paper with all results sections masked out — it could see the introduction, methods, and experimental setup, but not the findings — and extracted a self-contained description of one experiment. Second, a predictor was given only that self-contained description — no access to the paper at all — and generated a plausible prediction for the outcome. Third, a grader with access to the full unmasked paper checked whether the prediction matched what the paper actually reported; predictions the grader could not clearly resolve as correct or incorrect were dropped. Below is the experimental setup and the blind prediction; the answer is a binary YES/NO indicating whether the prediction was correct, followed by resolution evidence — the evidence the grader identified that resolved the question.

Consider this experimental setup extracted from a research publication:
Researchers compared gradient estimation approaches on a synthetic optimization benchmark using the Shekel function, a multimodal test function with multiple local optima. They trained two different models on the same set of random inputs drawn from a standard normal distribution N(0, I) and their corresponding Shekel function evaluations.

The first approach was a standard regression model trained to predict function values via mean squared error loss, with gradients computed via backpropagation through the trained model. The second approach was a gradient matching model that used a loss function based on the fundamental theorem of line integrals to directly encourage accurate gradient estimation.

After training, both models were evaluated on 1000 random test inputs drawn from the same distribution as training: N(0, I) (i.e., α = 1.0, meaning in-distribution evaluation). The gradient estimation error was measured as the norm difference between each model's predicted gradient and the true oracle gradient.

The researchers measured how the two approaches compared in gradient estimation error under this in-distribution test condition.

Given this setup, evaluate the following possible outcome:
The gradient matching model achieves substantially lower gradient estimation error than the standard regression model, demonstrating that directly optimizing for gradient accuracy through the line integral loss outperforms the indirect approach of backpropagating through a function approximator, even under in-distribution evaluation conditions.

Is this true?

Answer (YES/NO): NO